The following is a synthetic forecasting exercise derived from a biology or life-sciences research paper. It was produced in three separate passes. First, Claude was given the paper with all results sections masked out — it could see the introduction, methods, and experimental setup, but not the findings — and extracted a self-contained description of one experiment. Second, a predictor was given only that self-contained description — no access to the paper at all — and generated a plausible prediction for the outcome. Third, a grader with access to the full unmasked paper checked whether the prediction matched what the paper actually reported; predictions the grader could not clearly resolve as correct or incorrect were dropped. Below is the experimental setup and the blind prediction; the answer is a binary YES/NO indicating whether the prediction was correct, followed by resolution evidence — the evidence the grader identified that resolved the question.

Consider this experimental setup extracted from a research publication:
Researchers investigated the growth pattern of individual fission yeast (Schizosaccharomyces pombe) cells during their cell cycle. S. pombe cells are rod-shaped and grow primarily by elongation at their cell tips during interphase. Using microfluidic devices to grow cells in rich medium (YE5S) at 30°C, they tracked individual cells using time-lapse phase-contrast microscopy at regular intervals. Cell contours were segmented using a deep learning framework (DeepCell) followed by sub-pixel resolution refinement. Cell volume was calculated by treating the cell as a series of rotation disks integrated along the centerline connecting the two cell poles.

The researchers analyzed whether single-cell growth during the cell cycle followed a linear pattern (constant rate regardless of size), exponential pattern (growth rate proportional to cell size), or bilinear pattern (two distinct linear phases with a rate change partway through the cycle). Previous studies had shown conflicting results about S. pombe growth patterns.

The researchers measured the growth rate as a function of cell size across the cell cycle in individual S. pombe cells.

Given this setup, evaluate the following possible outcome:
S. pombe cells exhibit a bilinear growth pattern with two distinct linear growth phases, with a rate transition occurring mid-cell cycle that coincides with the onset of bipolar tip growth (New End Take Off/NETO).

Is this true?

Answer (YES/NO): NO